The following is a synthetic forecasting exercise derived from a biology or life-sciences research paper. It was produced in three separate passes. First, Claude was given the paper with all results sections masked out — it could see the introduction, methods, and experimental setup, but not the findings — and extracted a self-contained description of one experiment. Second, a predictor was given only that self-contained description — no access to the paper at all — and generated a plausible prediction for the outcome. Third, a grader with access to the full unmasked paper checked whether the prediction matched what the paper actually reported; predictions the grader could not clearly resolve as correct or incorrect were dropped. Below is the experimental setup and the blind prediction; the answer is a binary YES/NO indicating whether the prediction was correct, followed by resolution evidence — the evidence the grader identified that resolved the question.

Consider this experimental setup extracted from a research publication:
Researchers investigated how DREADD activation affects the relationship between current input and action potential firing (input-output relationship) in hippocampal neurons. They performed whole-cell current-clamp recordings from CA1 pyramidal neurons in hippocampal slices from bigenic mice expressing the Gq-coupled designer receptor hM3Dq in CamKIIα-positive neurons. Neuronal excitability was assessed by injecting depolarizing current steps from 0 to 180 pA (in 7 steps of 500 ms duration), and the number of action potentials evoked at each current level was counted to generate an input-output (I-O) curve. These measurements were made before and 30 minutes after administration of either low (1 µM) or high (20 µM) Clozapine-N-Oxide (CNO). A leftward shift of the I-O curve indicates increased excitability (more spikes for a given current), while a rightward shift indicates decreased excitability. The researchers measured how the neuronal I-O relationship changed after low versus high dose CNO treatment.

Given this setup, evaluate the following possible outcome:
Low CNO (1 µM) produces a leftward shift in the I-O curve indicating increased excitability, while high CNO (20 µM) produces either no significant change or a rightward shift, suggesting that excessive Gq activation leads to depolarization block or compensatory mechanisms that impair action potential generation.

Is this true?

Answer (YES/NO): YES